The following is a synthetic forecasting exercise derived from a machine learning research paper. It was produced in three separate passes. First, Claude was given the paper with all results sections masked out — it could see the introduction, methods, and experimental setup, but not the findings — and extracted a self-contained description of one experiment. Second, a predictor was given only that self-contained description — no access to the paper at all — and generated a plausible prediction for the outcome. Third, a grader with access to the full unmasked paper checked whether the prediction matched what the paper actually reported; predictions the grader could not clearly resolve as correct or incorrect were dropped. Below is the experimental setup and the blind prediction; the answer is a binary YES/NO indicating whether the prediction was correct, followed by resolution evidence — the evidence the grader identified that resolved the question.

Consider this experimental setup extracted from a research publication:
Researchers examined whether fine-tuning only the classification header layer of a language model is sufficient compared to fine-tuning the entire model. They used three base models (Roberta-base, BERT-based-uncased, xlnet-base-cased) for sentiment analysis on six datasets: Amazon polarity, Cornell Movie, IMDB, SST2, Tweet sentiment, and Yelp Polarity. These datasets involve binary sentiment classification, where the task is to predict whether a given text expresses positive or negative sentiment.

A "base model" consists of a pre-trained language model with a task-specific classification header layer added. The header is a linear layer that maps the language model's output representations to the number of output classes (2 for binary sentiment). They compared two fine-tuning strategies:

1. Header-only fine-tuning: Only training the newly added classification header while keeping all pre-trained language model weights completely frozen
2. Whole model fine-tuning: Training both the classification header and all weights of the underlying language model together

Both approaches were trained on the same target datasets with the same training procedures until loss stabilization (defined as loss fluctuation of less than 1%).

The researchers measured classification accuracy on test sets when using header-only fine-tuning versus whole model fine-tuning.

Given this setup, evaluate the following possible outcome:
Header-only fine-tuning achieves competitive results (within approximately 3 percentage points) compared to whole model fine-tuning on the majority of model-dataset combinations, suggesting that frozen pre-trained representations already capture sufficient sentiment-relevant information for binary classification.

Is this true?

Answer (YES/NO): NO